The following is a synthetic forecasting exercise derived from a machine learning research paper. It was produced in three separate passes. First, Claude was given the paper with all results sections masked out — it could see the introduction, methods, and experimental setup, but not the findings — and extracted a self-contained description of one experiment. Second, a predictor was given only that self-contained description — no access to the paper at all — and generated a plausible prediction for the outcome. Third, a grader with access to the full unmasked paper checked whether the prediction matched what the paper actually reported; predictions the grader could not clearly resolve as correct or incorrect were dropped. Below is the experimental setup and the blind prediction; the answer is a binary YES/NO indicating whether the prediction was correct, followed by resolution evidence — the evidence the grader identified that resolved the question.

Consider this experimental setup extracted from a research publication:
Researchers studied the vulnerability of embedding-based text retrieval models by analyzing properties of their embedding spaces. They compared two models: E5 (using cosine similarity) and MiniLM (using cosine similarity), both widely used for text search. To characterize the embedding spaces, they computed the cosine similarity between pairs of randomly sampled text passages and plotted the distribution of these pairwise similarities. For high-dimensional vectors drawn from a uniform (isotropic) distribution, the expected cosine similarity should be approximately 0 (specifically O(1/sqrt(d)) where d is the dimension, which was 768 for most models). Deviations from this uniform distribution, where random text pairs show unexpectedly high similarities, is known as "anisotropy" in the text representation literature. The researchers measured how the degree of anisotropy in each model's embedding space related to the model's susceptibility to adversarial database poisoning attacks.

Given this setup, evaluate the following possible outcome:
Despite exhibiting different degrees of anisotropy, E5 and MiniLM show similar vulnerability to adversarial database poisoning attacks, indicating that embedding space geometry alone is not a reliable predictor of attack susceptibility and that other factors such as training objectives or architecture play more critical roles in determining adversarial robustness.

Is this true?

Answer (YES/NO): NO